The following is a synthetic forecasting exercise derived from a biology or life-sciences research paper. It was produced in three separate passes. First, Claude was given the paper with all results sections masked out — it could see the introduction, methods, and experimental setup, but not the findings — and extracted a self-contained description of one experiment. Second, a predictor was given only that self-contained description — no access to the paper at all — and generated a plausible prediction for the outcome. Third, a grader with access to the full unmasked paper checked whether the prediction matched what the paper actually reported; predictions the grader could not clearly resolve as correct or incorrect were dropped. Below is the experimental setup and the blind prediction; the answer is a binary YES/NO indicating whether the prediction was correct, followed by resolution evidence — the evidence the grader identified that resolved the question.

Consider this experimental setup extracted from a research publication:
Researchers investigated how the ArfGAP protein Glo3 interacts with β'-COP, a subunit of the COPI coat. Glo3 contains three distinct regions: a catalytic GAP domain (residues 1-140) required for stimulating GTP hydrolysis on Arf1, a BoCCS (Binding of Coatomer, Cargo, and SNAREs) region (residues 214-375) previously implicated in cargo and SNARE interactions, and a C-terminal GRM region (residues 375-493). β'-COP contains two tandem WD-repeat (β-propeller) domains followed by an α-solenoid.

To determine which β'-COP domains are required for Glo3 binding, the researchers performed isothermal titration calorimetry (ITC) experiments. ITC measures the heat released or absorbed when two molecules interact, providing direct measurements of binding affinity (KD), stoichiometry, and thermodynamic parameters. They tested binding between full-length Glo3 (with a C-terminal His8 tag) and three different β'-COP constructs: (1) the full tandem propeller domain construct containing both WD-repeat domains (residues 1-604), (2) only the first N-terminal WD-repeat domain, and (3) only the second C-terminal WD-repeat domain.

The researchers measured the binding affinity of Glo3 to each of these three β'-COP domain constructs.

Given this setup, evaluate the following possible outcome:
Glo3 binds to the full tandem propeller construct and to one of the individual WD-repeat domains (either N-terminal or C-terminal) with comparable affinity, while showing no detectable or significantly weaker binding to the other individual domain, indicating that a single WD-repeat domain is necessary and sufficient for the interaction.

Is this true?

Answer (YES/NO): NO